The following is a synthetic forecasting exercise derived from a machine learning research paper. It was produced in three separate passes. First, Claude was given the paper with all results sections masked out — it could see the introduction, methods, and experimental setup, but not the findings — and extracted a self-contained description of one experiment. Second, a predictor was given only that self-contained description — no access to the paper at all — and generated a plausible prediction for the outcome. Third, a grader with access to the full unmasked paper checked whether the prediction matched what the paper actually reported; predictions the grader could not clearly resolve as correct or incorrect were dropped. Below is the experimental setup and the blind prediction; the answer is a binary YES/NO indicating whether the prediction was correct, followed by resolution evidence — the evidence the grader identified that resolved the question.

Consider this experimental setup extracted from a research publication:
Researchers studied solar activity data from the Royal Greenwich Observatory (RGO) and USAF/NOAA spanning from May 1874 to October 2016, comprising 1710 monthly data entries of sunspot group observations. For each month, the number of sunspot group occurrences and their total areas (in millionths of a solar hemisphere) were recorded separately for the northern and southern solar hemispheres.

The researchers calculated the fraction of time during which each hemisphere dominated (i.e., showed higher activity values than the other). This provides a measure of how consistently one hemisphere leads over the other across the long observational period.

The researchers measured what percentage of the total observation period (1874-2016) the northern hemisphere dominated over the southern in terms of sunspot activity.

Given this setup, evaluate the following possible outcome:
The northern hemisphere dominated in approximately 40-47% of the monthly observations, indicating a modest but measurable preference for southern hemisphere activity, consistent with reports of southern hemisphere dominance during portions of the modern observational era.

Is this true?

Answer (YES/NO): NO